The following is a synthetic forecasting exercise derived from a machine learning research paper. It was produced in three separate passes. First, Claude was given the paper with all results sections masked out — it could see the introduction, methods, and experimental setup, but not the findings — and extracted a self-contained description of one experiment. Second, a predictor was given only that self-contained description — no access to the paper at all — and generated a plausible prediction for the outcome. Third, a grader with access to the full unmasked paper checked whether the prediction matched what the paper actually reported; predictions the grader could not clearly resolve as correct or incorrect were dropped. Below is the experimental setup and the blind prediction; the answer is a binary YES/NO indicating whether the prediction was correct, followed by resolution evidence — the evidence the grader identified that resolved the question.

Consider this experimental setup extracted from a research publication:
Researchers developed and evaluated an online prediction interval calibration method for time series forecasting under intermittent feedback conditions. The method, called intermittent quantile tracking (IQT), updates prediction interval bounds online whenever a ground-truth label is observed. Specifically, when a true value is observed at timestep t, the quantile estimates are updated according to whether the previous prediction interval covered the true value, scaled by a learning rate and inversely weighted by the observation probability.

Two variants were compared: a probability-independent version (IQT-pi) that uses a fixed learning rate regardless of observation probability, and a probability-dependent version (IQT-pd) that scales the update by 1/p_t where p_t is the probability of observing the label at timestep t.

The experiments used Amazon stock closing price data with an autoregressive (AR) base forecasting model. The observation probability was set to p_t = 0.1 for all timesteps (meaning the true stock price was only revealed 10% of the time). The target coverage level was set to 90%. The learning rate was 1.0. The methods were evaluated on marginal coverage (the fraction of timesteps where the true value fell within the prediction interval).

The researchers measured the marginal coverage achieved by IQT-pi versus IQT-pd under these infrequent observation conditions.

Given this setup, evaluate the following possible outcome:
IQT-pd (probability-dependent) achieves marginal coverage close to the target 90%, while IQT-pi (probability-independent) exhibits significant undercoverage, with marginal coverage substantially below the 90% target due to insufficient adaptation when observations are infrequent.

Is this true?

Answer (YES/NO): NO